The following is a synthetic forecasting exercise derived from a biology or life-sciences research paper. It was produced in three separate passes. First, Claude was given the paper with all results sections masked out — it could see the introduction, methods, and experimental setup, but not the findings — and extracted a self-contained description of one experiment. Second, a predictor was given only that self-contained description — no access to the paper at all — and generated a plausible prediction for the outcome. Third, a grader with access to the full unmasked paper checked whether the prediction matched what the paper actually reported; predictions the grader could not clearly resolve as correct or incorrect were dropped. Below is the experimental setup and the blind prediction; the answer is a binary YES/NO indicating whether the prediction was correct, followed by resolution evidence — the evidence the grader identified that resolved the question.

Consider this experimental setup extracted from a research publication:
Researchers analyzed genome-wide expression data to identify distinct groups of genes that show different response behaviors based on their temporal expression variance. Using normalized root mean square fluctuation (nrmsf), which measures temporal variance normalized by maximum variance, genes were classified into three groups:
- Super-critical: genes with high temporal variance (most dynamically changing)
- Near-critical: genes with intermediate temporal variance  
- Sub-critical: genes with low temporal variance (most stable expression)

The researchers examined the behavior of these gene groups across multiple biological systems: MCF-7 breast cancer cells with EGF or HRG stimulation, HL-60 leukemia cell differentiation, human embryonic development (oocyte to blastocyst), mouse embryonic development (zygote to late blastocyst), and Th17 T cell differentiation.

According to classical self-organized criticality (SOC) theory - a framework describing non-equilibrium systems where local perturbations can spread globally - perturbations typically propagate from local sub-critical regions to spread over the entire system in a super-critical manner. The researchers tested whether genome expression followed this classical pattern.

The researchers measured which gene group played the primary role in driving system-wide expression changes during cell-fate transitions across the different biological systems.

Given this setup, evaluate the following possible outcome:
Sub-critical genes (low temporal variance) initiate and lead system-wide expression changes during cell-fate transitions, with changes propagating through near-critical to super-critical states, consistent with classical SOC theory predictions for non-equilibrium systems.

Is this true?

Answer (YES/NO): NO